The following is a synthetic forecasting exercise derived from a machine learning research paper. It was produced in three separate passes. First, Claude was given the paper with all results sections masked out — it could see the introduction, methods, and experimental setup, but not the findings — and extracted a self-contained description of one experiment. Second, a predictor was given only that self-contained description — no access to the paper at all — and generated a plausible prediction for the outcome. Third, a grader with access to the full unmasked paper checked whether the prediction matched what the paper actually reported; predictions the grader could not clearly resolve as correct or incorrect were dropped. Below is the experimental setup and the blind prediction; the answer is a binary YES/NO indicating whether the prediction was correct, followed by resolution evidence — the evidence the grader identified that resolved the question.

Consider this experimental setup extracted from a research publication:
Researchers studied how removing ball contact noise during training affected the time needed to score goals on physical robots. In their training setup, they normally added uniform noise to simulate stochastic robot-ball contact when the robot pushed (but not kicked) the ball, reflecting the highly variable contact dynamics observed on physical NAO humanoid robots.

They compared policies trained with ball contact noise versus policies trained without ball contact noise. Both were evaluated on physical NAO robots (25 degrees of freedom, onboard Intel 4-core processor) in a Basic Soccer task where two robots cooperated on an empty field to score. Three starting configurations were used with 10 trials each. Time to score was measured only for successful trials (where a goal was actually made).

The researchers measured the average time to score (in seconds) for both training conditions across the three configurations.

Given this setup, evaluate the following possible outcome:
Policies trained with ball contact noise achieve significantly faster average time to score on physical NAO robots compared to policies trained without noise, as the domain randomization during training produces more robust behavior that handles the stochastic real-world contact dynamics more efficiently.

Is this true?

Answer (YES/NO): YES